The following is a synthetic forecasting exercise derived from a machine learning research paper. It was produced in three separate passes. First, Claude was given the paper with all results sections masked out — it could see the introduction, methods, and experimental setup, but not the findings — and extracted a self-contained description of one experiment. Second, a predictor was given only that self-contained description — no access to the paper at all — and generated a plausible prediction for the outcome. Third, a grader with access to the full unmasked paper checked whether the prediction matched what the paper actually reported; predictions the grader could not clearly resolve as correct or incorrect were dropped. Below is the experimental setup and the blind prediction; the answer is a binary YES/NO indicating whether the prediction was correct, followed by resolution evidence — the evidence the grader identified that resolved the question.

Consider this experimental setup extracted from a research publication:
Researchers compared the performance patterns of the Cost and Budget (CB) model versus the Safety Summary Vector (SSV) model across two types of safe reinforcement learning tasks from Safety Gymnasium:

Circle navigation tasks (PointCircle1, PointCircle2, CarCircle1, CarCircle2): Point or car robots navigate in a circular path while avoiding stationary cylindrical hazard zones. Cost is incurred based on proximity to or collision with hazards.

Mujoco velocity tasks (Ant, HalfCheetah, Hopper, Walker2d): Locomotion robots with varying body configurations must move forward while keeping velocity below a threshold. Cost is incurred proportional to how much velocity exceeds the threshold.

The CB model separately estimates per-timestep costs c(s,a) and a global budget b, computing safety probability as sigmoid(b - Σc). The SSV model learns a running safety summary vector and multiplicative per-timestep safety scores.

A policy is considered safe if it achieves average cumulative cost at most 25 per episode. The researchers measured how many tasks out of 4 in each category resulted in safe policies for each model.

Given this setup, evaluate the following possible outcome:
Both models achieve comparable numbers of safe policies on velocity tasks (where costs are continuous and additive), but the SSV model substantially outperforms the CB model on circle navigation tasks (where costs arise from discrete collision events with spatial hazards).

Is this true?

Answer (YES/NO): NO